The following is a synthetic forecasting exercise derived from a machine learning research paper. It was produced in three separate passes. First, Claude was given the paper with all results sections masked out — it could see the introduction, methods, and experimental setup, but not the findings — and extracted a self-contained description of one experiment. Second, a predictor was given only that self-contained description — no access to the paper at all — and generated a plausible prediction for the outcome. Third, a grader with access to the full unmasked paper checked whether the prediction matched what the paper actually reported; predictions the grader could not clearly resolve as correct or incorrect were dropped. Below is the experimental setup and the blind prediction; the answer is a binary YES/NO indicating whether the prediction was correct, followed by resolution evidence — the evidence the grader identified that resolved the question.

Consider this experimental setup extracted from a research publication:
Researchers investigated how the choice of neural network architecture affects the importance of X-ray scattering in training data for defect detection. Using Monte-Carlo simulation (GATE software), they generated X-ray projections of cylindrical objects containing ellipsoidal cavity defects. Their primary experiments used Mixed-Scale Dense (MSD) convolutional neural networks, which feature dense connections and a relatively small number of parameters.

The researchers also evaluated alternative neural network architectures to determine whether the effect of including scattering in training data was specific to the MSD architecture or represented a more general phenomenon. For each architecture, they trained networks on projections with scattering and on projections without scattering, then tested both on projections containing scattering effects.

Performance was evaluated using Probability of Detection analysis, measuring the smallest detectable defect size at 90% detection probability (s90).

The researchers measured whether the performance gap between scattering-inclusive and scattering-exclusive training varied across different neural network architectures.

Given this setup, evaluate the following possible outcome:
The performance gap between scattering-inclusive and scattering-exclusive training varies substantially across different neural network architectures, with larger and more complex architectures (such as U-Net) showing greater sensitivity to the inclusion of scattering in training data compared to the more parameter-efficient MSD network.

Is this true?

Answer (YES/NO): NO